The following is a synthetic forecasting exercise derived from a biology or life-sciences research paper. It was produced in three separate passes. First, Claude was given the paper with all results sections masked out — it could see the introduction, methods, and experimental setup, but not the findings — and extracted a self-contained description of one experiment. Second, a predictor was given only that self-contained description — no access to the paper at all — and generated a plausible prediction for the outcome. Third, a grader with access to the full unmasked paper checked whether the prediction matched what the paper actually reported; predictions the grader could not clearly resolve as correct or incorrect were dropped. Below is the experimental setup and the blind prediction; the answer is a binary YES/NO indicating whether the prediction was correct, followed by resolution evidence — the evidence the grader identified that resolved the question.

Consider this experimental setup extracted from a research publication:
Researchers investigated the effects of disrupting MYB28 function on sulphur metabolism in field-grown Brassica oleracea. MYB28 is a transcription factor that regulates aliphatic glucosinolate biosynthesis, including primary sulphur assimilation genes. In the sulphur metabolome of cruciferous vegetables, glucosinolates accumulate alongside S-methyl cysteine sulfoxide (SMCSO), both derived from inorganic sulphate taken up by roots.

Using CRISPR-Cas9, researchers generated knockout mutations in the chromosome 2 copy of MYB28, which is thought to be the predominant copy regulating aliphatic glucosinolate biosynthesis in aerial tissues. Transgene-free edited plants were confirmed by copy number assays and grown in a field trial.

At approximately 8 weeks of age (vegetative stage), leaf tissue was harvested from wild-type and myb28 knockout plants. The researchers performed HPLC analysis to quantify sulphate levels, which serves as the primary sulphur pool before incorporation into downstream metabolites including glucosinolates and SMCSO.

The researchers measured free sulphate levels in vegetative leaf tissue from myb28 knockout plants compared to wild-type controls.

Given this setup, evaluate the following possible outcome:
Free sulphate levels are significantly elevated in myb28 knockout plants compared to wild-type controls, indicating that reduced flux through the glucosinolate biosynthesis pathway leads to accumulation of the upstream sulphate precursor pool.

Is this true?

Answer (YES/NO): NO